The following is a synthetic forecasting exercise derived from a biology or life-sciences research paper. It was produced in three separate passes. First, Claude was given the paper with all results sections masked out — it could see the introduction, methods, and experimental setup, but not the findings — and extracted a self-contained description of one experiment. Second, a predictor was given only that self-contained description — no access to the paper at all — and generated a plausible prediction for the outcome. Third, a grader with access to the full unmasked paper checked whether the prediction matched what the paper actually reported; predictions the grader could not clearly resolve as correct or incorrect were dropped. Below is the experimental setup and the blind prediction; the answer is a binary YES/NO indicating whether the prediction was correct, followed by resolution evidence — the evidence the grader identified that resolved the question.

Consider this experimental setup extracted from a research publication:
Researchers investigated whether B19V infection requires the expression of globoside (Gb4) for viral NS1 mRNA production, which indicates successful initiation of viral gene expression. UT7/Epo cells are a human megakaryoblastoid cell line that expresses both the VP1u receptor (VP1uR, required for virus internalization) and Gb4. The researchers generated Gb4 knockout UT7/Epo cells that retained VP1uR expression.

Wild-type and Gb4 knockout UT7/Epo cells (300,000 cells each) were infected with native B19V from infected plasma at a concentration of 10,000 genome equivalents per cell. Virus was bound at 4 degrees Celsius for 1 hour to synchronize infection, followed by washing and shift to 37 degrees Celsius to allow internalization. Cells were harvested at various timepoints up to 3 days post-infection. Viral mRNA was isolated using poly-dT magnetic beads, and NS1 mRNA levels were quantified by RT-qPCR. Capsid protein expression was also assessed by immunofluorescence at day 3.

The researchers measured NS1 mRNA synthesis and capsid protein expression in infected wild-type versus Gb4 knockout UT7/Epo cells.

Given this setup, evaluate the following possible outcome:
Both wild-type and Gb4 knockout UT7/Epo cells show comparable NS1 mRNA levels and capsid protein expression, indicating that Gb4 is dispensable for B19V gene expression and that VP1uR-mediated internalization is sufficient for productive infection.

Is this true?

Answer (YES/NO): NO